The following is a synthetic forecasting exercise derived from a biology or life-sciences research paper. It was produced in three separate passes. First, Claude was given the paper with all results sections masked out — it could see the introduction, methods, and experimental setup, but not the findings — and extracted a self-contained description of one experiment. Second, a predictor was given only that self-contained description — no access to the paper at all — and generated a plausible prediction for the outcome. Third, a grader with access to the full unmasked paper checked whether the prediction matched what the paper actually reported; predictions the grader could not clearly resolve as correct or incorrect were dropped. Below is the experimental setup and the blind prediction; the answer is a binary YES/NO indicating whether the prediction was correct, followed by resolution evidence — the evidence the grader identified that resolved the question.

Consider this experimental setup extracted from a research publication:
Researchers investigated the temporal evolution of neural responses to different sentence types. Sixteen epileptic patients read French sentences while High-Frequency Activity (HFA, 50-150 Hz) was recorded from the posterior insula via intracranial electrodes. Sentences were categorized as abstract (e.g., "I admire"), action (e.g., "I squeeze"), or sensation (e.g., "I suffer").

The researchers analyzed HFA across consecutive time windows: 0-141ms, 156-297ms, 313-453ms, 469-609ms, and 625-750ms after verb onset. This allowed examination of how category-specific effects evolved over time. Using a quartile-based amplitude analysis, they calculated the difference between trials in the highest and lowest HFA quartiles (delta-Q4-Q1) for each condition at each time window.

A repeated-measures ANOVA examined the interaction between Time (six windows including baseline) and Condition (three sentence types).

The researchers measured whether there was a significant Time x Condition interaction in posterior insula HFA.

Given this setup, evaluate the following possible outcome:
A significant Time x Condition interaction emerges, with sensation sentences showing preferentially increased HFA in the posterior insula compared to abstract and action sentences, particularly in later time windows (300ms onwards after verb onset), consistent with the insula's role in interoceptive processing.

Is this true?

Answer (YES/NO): NO